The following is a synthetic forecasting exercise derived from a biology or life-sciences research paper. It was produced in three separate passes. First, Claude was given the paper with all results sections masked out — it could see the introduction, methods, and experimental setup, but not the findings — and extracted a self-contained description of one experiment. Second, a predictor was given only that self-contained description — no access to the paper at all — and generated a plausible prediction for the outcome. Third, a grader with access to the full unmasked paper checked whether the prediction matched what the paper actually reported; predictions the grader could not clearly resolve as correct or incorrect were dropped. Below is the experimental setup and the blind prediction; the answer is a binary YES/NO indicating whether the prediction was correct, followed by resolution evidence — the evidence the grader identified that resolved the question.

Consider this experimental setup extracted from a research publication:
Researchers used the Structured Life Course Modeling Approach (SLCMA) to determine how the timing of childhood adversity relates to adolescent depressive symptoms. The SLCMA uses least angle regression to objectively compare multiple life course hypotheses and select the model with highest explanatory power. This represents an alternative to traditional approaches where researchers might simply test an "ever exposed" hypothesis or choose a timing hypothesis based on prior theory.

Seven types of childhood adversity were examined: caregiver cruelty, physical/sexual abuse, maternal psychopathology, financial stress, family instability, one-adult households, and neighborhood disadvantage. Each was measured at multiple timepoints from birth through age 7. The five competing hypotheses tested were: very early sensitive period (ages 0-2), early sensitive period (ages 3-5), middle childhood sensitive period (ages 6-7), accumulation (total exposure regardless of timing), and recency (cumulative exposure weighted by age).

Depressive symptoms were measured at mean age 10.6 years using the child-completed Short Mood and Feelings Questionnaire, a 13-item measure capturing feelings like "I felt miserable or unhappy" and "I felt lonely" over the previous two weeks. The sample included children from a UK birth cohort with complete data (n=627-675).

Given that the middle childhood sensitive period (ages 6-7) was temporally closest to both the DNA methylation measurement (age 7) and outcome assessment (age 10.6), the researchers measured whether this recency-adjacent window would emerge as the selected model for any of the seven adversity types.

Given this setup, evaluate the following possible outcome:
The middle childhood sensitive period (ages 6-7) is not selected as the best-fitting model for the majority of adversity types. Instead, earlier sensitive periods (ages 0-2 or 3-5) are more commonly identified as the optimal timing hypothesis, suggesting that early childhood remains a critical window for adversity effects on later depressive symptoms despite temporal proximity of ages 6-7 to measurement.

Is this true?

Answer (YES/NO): YES